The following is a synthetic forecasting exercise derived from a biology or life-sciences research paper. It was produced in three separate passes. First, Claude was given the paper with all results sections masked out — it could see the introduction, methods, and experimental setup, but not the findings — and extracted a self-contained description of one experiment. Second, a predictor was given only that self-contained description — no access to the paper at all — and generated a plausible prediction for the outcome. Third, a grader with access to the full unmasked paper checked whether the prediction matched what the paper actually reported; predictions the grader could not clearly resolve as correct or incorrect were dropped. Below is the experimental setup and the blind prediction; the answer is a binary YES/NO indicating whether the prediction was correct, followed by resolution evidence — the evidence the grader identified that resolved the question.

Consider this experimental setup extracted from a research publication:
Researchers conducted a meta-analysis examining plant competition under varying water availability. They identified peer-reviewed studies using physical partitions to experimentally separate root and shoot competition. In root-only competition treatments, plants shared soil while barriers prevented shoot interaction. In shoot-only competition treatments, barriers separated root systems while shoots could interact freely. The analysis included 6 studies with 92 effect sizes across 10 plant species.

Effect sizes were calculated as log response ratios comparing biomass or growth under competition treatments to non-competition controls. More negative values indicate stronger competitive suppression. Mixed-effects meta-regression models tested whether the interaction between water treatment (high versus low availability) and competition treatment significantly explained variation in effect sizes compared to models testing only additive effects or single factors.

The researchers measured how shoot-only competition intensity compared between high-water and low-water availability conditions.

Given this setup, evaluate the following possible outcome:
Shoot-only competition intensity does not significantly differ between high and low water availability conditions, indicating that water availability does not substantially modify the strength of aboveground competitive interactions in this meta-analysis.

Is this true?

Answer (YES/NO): NO